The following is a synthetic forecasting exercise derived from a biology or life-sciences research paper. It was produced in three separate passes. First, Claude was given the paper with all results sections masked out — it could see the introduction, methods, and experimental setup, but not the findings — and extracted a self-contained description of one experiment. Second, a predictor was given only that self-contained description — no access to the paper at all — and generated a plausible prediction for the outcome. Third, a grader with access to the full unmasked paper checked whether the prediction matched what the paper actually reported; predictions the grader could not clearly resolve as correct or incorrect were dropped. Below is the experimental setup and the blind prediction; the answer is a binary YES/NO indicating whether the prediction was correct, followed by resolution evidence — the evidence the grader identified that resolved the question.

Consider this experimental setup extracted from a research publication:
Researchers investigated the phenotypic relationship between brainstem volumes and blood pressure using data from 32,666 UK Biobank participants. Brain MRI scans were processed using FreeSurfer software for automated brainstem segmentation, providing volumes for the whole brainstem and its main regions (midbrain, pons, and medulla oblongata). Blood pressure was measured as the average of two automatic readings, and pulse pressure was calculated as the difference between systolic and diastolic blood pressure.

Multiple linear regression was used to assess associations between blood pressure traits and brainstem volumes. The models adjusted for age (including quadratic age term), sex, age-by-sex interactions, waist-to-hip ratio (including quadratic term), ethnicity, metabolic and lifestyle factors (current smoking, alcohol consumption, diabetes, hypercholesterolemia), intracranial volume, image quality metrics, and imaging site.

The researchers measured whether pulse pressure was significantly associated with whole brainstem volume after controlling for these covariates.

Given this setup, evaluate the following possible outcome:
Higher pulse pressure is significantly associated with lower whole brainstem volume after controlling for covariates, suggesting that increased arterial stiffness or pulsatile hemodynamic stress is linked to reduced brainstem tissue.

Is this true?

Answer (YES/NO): YES